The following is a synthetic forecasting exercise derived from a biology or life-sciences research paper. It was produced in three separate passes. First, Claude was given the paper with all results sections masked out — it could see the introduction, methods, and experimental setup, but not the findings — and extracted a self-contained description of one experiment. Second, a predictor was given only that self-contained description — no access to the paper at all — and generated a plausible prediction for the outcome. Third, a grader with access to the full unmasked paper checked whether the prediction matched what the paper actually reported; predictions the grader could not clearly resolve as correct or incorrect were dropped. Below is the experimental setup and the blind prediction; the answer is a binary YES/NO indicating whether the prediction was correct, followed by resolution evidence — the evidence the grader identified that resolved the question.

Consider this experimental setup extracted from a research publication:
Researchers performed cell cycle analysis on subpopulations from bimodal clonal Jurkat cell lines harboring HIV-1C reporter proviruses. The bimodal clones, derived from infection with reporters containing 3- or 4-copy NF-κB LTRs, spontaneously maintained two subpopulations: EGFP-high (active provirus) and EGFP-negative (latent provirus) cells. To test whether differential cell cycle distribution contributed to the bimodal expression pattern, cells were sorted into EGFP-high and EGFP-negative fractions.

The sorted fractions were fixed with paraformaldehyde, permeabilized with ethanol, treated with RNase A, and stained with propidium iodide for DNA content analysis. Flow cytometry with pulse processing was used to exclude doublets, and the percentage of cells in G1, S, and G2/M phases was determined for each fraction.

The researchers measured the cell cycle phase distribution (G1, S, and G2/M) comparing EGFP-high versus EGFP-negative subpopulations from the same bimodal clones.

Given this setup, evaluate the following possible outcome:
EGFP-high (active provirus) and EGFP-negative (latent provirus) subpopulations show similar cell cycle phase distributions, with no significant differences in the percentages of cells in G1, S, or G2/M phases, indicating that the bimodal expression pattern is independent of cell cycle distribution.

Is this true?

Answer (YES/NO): YES